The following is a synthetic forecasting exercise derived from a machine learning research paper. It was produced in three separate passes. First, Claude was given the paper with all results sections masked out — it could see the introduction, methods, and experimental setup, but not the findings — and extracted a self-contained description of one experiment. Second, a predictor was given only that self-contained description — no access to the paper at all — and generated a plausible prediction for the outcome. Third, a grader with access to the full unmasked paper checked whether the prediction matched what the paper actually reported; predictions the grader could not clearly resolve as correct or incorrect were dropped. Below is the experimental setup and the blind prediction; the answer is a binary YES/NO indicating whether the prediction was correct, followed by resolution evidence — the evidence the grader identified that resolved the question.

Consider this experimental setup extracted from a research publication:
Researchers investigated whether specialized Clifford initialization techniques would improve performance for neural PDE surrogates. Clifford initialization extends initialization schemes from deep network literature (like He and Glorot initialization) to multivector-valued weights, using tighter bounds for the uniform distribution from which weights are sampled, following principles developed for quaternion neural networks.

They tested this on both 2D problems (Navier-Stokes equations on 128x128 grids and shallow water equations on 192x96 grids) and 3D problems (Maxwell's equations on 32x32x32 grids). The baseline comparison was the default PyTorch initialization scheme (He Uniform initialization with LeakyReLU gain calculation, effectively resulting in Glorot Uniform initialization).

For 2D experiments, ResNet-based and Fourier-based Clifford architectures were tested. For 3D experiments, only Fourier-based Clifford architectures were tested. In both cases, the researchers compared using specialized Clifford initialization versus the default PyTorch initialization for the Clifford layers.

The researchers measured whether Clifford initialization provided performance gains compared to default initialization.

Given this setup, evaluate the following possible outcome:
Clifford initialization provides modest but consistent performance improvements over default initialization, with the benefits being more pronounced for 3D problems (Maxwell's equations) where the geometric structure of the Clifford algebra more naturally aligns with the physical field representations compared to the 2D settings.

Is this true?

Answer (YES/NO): NO